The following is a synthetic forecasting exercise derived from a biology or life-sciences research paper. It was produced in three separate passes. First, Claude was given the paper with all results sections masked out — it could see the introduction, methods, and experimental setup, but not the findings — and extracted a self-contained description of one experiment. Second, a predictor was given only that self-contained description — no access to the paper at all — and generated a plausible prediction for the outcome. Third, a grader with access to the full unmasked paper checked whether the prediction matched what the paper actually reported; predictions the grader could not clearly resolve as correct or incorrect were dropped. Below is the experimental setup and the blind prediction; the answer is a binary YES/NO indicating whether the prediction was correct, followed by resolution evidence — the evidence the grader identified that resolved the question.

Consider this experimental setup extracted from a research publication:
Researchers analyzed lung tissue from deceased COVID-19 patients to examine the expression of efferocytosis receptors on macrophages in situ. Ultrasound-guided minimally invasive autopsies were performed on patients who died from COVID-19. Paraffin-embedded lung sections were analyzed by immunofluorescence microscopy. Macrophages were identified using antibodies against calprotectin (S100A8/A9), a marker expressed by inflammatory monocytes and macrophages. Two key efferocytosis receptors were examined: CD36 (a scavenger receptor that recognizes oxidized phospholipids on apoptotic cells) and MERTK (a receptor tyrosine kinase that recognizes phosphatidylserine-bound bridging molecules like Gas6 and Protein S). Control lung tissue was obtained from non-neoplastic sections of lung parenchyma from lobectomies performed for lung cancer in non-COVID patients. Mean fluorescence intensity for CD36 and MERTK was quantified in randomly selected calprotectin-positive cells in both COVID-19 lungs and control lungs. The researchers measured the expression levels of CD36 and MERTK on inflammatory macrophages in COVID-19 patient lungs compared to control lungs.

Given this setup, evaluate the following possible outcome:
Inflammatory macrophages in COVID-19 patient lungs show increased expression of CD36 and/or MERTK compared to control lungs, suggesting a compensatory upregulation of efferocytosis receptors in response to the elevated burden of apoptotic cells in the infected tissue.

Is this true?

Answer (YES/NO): NO